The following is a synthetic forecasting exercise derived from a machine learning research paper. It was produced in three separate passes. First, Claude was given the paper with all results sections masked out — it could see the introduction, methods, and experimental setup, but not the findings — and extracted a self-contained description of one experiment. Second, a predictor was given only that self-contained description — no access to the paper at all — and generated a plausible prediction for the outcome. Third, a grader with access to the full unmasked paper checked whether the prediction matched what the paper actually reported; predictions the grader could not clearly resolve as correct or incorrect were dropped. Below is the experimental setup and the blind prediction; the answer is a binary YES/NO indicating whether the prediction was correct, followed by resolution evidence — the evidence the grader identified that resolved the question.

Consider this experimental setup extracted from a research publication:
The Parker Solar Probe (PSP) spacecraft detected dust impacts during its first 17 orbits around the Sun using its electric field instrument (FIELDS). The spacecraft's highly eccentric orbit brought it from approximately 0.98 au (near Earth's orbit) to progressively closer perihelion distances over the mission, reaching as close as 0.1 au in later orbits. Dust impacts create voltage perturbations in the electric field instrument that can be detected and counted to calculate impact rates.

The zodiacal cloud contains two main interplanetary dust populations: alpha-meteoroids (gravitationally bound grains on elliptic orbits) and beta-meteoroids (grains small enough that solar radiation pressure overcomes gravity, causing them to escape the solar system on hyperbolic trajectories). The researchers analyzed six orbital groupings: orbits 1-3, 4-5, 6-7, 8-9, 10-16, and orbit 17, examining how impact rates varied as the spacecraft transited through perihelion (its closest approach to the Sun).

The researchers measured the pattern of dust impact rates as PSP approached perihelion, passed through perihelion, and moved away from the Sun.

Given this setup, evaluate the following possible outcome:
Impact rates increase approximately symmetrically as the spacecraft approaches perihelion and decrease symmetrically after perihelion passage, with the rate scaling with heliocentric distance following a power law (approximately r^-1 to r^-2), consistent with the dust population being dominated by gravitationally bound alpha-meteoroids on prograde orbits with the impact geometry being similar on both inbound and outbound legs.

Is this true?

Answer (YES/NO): NO